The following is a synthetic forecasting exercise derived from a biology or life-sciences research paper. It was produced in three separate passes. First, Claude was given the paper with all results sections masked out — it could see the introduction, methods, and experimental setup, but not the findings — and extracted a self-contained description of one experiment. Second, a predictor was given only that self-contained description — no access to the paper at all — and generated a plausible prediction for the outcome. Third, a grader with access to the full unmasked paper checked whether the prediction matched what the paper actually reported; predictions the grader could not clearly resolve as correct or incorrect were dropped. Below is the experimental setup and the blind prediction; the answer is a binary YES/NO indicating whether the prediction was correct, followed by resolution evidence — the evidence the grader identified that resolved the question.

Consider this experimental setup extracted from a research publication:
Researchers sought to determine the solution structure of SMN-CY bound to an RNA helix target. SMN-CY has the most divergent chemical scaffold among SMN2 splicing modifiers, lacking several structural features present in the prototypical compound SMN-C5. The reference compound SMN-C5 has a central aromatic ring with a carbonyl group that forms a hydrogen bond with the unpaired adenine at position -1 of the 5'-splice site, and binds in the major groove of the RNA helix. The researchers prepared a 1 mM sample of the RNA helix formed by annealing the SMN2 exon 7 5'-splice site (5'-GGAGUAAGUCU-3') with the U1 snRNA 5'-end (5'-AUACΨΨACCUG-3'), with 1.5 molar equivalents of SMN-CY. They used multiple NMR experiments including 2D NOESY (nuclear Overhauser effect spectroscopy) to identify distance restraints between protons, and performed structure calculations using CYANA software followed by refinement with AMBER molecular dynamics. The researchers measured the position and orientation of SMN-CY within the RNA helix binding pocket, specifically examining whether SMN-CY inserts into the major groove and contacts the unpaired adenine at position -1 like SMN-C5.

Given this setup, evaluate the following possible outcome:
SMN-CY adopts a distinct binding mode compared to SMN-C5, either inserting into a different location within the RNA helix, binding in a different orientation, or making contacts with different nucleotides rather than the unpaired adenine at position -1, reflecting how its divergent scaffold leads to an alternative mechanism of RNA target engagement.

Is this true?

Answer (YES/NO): NO